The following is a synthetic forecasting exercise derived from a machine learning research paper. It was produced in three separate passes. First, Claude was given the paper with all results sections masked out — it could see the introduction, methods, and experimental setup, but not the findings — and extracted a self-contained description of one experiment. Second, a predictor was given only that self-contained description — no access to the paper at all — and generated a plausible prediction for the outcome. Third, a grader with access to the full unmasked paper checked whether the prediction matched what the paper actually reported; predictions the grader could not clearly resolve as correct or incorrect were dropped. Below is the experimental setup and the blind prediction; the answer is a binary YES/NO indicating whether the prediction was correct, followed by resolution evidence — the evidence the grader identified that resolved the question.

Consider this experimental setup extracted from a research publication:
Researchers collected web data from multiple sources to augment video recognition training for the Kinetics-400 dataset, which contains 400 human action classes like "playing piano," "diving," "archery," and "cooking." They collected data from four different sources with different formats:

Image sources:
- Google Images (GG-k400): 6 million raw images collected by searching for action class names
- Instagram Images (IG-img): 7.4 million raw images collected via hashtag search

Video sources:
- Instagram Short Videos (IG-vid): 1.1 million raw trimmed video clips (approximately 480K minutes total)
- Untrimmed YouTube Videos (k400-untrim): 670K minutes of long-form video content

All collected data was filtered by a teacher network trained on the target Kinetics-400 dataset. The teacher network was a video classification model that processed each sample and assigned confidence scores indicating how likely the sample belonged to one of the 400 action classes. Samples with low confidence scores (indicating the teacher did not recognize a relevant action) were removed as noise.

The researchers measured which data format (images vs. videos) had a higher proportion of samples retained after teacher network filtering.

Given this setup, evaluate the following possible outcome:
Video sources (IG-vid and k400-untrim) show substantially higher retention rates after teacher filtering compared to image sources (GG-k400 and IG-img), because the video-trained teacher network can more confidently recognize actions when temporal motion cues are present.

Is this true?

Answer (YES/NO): YES